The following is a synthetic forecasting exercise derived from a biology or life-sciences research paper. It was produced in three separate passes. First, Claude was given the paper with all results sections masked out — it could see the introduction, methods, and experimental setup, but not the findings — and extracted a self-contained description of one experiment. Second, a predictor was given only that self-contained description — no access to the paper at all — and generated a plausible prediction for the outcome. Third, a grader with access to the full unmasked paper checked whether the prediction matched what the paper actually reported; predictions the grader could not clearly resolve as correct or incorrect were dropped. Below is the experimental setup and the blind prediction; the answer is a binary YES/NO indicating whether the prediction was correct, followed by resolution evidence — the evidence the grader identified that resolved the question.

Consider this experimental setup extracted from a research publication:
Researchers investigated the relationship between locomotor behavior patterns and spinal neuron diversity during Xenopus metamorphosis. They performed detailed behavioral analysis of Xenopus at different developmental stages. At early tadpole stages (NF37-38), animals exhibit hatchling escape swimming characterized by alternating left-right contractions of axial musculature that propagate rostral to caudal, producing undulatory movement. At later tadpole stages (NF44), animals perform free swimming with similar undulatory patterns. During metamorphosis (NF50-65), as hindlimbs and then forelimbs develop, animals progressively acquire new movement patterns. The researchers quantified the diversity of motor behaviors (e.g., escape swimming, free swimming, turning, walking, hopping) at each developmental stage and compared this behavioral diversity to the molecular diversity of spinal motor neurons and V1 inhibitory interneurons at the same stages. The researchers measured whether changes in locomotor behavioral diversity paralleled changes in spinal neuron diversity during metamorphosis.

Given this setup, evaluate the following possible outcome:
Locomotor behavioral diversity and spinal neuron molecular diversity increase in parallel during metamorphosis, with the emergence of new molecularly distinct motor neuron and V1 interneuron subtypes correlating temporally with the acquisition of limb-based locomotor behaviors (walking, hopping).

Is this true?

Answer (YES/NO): YES